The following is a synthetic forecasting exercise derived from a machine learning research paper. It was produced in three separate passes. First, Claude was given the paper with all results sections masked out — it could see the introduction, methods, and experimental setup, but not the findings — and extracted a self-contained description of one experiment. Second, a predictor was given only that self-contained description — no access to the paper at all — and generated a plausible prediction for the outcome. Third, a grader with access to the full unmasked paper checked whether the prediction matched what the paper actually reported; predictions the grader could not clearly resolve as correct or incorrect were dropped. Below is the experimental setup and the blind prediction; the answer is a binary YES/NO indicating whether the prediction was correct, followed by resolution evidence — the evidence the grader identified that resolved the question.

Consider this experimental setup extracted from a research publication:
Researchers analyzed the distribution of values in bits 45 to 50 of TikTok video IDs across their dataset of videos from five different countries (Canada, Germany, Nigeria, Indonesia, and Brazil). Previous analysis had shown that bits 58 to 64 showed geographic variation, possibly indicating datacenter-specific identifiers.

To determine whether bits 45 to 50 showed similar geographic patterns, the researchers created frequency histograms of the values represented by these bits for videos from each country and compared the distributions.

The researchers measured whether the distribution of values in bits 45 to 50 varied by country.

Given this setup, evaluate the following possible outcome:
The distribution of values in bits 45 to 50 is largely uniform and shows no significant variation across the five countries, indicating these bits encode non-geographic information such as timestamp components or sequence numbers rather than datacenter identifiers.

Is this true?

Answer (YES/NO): YES